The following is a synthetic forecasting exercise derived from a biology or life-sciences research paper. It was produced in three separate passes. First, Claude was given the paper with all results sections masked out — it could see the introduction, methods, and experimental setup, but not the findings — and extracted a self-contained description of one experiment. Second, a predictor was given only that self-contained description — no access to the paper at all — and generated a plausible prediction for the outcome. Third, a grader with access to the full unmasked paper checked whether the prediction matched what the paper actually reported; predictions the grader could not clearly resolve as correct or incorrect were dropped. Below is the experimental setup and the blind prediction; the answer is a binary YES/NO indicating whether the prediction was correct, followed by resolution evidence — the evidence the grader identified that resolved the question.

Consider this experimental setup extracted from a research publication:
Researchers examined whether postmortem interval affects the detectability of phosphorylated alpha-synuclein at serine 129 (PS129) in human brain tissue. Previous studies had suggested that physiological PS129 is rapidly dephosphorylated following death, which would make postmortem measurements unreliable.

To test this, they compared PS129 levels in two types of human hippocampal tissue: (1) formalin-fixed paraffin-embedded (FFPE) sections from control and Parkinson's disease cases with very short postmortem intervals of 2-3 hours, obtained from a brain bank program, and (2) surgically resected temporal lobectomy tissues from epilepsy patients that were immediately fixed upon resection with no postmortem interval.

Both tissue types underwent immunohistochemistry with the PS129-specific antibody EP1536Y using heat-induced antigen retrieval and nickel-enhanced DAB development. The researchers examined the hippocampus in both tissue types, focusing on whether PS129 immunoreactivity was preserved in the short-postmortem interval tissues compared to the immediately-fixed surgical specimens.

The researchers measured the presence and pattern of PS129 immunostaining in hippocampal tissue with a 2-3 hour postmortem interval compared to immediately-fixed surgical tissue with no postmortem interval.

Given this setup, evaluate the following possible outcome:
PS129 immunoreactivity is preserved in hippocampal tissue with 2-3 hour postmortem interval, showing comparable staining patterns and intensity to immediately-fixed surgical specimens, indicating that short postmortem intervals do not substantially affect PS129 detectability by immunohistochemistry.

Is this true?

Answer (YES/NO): NO